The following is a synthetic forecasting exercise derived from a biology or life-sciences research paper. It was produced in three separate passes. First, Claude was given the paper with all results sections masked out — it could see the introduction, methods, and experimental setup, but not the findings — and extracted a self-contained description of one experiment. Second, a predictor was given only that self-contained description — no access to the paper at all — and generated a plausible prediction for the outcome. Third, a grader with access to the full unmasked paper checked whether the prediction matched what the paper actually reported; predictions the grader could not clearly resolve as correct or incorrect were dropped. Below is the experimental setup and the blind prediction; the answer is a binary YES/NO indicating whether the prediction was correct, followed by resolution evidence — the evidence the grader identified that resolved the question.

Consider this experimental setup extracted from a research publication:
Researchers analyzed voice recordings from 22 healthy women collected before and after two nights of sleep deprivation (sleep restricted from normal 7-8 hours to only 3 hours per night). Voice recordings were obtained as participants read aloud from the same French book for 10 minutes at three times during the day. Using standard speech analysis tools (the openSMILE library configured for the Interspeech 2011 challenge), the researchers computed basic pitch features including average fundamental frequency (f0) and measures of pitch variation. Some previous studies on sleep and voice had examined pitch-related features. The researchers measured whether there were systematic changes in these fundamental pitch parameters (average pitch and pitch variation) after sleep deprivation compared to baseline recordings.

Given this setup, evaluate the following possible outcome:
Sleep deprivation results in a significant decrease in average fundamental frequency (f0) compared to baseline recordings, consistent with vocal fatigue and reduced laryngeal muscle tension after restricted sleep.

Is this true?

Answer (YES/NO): NO